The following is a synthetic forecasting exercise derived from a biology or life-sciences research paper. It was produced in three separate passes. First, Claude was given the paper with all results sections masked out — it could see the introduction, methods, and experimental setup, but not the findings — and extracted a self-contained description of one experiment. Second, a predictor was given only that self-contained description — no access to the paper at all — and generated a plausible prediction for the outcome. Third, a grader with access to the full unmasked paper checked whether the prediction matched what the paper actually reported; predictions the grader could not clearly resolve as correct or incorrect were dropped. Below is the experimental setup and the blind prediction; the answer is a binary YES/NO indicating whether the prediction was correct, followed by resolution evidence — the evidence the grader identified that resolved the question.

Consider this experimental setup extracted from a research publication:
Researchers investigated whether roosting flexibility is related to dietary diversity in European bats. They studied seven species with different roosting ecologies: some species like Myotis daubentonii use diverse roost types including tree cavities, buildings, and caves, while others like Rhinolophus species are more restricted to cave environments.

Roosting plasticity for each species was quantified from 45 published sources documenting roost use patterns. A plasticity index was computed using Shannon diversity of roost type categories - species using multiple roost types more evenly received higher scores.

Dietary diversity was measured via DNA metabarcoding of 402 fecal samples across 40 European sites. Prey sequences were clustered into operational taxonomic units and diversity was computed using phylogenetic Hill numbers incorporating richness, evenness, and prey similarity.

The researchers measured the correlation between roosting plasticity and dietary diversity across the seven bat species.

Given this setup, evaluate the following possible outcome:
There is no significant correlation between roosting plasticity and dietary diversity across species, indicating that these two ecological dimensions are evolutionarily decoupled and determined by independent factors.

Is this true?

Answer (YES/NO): YES